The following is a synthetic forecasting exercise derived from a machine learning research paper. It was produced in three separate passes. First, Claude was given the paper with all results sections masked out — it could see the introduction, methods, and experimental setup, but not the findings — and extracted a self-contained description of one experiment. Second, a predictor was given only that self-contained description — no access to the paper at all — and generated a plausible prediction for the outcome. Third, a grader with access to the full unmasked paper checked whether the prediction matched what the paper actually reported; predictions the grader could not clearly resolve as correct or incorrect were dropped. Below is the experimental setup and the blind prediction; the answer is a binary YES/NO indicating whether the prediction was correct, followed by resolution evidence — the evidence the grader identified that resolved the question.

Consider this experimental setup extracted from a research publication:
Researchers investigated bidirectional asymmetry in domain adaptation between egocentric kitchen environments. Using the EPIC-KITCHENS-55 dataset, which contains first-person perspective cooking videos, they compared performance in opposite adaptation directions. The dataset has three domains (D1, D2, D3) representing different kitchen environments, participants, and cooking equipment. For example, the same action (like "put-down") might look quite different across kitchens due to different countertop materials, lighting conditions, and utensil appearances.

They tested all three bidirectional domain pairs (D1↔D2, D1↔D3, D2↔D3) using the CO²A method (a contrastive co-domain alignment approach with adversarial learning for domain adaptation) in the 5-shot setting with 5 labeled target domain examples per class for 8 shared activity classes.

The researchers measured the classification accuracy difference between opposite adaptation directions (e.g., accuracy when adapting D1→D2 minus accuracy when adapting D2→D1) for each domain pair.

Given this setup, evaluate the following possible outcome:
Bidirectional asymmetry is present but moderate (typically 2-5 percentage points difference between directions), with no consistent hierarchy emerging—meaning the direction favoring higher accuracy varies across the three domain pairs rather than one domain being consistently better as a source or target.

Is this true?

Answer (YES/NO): NO